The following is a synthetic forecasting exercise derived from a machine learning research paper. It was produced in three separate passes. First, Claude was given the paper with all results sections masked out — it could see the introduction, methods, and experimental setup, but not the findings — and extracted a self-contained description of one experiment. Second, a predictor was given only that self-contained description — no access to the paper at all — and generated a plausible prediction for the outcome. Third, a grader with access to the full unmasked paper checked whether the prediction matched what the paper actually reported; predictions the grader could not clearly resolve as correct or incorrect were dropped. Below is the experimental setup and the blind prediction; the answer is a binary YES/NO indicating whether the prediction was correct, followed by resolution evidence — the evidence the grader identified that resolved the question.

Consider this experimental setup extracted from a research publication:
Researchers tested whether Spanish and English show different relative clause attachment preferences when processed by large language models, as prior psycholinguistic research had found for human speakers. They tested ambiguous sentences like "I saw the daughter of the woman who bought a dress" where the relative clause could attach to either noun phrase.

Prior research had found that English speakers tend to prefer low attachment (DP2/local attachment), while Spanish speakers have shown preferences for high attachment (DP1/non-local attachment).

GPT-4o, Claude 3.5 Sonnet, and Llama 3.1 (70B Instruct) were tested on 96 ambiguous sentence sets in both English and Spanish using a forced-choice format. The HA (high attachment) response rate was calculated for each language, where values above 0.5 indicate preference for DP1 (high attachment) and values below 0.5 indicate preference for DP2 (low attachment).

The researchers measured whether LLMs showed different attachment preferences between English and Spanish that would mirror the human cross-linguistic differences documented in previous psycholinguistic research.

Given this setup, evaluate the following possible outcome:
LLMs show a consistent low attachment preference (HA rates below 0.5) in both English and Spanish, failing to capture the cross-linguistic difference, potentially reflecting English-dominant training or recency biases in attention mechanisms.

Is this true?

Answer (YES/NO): NO